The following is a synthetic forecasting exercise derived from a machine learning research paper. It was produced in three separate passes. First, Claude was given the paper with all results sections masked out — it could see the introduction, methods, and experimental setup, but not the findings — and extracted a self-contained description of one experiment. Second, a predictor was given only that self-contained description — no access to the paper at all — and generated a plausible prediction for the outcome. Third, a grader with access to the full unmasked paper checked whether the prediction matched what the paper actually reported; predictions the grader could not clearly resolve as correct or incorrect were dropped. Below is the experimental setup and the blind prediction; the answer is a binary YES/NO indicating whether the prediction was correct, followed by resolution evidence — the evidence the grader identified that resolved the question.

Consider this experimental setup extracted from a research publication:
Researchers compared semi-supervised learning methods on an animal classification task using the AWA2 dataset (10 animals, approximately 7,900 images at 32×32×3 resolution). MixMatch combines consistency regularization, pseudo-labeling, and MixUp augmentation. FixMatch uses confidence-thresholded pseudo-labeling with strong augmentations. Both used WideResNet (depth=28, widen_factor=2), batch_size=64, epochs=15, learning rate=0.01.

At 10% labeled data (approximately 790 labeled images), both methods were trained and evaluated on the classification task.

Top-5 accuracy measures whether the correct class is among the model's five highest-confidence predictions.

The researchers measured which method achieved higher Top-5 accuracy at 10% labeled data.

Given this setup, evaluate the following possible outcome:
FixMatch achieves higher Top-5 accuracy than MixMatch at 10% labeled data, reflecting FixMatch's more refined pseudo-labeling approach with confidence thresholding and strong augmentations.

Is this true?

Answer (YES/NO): YES